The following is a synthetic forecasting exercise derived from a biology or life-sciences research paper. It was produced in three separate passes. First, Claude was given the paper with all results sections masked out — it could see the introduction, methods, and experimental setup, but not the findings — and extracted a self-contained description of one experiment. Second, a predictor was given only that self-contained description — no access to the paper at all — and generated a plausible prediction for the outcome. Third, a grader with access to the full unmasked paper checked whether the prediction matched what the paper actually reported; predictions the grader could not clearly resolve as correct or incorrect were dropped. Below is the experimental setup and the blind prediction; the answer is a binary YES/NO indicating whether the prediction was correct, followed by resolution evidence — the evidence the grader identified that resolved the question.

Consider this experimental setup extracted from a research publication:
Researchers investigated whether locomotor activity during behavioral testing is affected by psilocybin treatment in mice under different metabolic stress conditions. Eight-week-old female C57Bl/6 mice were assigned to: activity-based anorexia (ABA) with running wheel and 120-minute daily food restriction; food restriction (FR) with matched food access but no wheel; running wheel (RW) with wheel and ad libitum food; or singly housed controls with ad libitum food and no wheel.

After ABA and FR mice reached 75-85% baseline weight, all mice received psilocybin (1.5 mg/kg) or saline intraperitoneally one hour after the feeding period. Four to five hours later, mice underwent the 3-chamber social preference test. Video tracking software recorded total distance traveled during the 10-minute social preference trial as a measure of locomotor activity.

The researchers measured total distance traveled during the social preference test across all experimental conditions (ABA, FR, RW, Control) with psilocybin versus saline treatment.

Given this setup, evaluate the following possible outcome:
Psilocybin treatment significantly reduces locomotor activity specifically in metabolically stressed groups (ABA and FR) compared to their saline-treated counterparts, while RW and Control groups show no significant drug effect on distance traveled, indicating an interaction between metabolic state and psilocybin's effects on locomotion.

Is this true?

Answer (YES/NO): NO